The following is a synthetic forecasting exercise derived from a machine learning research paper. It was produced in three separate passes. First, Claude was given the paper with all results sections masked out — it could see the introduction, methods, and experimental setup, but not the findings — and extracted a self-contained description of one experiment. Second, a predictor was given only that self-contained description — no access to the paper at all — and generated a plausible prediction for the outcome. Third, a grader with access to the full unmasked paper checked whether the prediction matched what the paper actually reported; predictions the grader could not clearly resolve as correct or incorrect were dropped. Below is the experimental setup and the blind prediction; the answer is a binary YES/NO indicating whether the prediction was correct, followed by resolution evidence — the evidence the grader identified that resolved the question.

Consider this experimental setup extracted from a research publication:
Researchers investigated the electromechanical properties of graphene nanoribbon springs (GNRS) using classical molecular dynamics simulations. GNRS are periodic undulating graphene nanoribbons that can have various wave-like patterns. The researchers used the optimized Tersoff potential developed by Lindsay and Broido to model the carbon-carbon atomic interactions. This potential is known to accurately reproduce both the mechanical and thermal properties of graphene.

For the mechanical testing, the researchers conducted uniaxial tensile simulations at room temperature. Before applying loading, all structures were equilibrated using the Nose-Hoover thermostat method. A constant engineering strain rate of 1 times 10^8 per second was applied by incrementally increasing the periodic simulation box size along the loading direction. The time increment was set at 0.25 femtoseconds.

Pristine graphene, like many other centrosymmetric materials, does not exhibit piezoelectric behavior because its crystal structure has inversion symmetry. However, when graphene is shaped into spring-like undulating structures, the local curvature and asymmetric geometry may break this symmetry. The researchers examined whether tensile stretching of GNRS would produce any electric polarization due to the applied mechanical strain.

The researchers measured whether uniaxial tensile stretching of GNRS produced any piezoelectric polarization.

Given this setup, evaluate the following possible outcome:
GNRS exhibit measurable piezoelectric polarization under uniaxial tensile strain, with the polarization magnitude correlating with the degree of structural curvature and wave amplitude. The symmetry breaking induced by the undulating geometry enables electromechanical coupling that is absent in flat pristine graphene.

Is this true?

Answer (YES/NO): NO